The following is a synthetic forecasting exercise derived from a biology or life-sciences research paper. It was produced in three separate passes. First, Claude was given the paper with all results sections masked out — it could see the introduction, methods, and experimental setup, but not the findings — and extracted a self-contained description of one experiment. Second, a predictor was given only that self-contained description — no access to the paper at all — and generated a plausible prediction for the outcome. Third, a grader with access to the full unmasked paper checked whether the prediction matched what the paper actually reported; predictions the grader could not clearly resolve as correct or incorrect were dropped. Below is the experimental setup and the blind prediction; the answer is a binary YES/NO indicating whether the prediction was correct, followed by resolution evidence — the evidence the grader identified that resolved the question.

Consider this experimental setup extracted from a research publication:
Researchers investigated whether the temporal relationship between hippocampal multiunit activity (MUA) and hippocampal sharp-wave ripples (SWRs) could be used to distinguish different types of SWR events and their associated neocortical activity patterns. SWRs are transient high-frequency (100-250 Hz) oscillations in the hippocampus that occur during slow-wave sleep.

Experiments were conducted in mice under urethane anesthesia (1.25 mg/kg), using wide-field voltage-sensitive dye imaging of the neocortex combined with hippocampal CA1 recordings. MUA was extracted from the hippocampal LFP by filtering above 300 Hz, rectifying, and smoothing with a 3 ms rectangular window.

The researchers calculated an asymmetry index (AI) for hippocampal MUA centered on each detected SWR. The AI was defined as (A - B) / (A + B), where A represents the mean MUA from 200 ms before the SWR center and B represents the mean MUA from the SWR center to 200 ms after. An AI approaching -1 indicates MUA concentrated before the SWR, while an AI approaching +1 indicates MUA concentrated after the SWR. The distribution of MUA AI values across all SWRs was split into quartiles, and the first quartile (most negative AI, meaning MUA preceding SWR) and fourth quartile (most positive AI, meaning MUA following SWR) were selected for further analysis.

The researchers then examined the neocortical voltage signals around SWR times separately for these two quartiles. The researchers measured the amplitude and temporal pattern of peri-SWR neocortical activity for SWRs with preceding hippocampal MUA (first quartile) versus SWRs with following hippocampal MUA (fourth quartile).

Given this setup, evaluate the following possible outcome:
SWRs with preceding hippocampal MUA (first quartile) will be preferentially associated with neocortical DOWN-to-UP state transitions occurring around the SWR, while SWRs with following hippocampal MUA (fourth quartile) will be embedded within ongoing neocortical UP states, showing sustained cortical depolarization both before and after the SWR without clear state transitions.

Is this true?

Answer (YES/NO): NO